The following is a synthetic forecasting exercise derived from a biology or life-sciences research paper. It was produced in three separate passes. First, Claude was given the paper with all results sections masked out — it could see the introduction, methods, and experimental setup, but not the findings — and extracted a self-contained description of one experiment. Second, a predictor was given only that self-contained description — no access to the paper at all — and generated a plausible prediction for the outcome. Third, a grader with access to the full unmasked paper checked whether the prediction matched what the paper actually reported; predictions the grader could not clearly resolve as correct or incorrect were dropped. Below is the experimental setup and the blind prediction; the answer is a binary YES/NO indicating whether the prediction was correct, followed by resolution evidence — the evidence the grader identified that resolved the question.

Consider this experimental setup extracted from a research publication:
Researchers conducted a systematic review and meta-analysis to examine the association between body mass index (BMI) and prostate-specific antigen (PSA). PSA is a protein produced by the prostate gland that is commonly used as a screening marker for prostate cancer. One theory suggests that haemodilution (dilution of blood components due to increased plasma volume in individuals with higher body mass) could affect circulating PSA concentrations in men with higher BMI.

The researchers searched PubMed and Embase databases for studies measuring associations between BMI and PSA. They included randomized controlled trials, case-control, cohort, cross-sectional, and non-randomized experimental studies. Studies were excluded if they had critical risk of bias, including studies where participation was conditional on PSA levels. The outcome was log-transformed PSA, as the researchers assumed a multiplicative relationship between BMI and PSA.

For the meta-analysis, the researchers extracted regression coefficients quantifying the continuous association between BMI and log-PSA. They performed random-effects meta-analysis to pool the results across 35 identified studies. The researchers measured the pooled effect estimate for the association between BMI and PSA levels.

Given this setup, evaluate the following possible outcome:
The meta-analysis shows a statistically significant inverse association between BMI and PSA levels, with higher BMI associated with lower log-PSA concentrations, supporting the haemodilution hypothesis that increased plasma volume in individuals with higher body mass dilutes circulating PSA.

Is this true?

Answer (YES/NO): YES